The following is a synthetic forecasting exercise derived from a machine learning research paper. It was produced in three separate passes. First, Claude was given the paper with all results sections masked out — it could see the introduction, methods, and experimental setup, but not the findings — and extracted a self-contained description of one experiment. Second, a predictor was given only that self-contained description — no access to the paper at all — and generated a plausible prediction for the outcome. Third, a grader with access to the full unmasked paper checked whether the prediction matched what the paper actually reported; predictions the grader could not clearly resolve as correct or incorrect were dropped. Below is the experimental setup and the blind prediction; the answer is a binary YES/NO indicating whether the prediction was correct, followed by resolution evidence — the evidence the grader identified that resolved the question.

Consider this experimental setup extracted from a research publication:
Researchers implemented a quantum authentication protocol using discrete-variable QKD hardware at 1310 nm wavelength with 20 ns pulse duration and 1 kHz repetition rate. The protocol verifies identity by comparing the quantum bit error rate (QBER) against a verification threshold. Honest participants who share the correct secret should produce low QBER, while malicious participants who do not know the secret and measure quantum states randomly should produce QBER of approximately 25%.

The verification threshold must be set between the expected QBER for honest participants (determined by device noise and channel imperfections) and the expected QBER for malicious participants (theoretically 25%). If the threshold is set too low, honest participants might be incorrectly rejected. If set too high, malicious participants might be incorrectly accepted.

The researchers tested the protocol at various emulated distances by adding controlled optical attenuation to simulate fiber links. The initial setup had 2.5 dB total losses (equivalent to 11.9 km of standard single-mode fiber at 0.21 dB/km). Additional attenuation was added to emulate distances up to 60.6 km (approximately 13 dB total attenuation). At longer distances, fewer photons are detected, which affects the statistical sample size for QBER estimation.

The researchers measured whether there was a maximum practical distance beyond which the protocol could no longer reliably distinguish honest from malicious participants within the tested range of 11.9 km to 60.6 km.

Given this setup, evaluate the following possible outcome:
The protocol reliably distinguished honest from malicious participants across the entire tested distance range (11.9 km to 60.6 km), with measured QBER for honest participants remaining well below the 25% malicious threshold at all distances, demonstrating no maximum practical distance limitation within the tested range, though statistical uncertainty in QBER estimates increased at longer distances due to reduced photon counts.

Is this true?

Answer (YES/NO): YES